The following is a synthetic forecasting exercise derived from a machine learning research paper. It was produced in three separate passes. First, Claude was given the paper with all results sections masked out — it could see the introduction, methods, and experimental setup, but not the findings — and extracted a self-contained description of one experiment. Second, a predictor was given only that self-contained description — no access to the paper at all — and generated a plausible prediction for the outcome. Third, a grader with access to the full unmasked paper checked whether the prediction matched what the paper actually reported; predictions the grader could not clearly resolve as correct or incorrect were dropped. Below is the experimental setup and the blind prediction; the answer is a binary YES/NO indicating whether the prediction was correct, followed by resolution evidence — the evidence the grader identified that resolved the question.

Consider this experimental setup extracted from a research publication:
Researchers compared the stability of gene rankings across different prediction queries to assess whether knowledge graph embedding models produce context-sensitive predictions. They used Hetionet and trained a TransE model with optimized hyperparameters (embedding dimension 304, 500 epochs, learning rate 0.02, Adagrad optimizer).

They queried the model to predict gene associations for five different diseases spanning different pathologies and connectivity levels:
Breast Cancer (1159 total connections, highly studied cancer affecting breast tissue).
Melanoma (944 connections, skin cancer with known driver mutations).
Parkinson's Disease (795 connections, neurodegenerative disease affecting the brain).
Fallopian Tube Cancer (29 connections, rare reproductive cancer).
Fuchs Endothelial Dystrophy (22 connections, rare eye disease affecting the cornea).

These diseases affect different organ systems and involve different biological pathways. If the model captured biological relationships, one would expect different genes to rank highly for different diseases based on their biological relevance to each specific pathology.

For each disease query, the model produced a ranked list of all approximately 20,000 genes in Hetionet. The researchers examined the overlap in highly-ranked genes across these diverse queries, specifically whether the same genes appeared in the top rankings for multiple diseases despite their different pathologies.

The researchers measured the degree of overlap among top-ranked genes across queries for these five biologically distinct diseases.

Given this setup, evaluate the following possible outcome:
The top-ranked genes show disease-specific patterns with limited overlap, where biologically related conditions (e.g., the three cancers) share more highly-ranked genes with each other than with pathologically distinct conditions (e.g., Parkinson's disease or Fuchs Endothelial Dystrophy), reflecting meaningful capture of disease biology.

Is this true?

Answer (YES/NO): NO